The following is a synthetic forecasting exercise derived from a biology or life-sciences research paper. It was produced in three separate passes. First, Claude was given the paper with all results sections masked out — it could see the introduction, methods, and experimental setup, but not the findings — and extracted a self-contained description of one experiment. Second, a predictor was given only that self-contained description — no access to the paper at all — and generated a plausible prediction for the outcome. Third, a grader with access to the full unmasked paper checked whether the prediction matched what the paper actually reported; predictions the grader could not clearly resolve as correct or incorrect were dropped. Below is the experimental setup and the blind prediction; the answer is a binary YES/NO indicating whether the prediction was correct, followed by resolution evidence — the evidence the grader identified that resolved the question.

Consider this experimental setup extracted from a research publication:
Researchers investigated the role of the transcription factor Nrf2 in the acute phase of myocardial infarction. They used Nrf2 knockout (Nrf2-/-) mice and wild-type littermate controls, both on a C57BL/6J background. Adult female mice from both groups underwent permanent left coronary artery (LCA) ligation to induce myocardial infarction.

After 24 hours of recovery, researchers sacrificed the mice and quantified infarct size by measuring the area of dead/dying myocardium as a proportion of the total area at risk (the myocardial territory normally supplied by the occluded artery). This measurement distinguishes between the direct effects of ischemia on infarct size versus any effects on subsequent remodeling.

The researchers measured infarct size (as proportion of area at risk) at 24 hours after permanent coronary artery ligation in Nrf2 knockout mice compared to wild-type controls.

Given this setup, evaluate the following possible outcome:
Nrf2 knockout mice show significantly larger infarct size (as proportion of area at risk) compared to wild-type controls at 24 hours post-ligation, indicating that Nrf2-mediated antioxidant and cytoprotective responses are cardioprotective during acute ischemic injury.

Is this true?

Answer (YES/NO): NO